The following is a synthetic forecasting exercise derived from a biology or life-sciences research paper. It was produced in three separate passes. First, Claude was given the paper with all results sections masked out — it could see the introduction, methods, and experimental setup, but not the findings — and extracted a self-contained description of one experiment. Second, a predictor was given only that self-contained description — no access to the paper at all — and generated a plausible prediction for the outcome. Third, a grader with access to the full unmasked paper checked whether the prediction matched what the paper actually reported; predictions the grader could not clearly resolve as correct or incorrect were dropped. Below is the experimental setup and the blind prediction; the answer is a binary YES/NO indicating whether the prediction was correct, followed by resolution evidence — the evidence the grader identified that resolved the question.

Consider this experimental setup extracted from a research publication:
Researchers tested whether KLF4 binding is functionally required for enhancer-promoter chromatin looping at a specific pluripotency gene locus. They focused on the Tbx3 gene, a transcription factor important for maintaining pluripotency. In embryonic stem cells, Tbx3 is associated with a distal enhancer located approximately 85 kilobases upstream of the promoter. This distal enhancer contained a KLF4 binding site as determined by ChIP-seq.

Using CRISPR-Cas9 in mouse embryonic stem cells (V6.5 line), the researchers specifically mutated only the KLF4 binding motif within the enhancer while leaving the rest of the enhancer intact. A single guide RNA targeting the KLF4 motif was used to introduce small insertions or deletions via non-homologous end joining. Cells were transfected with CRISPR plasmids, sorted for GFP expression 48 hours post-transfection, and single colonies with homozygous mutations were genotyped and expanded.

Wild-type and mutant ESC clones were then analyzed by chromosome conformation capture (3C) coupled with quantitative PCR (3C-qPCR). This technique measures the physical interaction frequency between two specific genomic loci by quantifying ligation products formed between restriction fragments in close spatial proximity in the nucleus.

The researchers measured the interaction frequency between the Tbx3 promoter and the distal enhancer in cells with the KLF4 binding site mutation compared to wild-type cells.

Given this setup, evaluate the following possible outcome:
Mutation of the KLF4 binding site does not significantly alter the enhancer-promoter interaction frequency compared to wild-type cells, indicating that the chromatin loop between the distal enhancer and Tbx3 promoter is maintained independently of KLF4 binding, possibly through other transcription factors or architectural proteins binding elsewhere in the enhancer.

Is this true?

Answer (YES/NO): NO